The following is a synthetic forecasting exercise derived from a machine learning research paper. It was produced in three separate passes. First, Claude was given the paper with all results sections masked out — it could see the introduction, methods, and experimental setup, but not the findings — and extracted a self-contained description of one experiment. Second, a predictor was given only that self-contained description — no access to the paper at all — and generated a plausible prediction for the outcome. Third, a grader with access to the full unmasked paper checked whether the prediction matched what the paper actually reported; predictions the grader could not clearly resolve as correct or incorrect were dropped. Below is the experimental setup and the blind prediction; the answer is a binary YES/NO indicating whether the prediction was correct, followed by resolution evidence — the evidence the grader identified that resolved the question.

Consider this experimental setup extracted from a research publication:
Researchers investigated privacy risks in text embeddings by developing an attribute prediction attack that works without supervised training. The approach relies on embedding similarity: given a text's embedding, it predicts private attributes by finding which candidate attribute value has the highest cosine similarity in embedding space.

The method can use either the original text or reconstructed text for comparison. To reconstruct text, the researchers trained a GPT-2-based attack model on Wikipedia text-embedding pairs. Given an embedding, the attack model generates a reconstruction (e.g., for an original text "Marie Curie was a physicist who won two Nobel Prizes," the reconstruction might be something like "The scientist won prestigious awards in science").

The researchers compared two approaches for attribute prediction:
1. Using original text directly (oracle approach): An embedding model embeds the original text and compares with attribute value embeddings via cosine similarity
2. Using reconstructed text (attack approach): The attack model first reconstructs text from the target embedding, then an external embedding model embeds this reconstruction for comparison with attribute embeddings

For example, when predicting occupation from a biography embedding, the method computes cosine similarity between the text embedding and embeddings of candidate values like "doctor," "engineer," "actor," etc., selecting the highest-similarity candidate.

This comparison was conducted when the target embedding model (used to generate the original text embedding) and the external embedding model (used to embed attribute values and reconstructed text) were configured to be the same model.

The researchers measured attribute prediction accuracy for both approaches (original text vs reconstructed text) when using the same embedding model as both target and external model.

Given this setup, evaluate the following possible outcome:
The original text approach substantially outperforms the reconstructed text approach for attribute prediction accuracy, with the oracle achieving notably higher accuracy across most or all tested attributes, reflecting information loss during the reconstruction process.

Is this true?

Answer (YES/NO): NO